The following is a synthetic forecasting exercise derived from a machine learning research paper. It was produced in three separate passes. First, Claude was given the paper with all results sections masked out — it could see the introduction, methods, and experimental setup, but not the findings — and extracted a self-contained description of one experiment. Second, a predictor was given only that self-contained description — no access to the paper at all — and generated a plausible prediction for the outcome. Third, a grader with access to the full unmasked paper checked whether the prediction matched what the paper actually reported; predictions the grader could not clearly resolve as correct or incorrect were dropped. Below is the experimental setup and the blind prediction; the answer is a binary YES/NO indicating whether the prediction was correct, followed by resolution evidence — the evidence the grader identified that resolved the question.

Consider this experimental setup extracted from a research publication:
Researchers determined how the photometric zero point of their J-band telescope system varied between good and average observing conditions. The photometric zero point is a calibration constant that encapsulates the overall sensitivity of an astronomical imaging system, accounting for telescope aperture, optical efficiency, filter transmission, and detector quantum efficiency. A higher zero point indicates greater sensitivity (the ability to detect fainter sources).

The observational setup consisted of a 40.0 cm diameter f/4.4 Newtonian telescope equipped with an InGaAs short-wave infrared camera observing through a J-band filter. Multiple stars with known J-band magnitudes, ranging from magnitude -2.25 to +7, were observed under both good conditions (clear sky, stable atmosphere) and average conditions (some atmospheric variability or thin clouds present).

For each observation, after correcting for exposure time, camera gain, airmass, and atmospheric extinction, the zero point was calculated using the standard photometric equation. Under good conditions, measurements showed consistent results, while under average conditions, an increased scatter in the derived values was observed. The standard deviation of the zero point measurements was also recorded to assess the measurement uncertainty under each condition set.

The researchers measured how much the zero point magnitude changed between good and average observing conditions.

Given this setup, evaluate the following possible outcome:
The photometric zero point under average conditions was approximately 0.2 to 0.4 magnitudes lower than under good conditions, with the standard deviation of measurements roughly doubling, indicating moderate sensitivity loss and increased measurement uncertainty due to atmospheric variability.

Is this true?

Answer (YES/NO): YES